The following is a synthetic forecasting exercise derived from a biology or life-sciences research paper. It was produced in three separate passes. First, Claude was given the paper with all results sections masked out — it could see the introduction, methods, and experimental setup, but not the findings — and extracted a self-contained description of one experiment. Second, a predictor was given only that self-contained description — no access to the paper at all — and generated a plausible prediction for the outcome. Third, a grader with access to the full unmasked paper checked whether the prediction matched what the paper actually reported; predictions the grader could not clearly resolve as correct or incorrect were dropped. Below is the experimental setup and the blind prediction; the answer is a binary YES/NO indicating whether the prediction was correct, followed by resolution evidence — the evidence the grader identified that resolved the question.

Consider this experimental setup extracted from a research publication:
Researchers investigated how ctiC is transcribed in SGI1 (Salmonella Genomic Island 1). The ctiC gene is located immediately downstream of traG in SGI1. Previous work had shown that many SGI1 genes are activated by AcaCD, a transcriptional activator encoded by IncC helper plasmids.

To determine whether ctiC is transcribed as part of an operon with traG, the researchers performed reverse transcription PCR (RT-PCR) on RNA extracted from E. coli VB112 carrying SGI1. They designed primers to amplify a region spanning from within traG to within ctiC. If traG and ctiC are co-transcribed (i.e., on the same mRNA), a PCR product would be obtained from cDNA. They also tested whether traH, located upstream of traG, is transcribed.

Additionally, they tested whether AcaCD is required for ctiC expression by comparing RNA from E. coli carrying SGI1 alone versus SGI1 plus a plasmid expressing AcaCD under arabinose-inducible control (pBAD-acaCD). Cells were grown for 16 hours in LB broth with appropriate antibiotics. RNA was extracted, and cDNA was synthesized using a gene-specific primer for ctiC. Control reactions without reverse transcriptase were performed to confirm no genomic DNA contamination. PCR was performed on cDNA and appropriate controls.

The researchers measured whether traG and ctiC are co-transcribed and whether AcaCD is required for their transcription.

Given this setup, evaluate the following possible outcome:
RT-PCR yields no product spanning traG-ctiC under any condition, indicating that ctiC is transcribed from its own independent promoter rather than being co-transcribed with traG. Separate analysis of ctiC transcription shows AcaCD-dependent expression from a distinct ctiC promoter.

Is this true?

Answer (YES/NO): NO